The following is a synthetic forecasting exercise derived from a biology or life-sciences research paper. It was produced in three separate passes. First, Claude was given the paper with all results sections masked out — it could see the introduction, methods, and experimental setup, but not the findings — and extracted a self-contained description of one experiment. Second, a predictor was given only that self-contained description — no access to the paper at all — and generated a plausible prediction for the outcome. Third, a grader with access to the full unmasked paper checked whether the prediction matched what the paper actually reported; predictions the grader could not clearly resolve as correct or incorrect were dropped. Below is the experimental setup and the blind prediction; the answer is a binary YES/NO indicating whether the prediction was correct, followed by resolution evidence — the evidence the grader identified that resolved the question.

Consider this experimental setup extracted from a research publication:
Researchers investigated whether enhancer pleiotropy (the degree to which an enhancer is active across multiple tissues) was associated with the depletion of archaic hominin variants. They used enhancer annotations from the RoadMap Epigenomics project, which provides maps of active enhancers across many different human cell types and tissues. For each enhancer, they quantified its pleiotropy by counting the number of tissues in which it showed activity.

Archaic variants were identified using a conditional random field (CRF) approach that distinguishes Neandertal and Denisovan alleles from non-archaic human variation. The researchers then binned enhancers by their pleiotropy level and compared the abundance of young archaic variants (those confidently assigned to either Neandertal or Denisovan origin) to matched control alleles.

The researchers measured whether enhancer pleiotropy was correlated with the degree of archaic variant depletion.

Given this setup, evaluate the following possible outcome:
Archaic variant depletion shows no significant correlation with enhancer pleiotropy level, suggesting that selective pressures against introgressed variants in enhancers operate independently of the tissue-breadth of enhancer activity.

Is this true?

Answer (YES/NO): NO